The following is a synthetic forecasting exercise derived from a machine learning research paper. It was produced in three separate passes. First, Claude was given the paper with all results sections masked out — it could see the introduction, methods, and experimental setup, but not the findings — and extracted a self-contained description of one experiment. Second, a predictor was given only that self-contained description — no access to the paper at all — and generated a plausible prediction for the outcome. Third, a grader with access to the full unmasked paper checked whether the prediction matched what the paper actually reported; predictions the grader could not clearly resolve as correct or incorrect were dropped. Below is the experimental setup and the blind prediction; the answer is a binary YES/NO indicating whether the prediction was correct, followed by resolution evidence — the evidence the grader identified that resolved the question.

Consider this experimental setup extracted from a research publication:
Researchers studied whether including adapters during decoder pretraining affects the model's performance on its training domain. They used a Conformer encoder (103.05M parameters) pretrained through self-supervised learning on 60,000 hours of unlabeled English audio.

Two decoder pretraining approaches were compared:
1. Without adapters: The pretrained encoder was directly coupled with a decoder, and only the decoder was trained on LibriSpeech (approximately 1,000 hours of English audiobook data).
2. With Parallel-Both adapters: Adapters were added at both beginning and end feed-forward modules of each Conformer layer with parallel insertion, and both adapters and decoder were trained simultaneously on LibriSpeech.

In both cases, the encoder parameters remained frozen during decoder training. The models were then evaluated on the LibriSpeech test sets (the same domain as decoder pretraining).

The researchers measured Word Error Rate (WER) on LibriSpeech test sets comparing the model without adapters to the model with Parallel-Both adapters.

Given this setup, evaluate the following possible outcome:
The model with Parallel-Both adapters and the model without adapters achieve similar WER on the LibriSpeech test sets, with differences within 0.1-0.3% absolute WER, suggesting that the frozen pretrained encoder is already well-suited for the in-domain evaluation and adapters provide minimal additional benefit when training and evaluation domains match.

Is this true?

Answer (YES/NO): NO